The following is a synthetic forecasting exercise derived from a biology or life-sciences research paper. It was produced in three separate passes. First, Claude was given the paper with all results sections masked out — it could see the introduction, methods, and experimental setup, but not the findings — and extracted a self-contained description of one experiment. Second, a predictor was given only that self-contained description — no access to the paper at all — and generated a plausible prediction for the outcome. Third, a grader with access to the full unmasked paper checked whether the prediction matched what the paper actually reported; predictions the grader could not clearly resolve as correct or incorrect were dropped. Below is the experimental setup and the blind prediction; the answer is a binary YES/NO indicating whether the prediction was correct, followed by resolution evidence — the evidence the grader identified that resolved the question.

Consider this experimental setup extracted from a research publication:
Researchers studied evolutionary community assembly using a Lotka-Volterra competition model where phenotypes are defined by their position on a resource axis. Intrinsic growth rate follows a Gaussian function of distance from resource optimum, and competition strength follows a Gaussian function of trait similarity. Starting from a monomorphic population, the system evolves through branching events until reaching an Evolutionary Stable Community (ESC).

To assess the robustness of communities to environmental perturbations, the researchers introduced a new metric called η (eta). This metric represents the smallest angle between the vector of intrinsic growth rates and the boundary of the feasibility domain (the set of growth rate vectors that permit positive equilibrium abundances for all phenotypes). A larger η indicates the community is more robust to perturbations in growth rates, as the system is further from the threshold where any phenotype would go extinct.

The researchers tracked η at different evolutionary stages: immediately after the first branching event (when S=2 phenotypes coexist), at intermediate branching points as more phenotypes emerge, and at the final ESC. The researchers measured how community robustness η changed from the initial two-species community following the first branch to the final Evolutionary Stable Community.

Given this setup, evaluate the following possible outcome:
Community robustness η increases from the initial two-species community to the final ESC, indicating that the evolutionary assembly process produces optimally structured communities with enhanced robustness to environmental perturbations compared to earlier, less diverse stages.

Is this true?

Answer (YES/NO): NO